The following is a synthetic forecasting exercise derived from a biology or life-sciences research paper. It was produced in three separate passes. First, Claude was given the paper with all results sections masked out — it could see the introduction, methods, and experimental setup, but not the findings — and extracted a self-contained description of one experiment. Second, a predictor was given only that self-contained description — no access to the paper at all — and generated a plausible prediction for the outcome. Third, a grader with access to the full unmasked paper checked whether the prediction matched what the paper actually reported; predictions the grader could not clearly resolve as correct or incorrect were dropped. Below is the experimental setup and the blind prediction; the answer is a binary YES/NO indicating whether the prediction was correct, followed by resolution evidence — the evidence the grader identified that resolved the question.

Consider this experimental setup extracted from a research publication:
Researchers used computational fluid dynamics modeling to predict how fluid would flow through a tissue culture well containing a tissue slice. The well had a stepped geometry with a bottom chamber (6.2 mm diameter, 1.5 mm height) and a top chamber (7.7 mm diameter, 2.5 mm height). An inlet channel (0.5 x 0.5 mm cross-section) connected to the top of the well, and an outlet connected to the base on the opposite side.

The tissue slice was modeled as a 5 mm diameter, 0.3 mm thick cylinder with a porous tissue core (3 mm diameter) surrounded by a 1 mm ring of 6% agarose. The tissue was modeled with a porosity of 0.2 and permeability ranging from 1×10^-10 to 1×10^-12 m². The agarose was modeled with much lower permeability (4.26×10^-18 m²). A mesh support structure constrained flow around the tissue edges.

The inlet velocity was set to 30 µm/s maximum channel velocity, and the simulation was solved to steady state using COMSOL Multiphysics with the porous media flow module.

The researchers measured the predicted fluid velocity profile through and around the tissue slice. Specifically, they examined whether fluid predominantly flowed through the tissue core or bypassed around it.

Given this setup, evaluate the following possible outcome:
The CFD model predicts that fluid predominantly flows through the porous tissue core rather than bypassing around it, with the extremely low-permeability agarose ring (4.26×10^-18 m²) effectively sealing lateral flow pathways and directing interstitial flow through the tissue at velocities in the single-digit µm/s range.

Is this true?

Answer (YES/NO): NO